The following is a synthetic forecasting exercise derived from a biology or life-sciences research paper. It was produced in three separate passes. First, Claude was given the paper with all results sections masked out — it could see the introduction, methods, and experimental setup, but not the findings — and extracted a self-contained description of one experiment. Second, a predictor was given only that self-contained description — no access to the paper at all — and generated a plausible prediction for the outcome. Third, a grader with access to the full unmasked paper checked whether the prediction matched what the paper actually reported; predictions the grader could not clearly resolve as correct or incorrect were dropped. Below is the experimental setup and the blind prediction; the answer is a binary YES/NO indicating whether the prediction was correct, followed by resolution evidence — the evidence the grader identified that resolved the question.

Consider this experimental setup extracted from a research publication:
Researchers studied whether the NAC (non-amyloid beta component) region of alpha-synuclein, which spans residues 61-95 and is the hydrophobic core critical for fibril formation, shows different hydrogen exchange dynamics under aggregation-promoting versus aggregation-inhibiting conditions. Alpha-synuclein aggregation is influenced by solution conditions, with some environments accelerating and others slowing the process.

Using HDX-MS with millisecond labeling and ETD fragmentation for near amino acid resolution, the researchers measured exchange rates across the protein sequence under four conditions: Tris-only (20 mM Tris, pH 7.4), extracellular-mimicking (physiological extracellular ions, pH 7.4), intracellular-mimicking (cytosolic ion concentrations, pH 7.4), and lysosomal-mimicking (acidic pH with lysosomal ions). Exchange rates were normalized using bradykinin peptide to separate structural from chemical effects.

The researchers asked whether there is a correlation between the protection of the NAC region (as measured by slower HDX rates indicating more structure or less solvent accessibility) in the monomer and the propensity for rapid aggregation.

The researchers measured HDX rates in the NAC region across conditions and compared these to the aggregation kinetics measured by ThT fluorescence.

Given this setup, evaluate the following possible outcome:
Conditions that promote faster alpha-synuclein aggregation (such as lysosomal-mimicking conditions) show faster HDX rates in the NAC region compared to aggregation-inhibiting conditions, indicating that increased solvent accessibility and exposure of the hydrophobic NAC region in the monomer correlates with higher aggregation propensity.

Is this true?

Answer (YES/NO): YES